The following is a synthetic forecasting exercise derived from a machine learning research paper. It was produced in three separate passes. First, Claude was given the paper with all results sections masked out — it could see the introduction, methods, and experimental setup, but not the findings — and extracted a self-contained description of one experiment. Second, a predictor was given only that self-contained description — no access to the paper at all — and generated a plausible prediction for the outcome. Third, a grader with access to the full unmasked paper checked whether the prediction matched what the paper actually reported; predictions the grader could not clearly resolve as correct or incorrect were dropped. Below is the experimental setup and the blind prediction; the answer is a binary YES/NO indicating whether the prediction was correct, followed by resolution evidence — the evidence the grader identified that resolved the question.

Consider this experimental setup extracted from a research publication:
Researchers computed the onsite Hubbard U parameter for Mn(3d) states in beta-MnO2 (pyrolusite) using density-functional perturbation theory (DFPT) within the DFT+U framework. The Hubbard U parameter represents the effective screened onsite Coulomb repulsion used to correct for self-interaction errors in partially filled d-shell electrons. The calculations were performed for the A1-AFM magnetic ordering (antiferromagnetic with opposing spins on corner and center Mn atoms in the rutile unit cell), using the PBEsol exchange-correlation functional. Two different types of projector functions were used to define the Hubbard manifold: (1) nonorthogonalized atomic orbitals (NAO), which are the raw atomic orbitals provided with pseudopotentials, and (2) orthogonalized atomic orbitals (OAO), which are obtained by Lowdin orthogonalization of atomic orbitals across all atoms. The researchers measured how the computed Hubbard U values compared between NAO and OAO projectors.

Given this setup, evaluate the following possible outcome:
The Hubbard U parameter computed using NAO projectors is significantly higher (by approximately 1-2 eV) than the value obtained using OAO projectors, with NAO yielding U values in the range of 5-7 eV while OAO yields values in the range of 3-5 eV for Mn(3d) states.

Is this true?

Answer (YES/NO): NO